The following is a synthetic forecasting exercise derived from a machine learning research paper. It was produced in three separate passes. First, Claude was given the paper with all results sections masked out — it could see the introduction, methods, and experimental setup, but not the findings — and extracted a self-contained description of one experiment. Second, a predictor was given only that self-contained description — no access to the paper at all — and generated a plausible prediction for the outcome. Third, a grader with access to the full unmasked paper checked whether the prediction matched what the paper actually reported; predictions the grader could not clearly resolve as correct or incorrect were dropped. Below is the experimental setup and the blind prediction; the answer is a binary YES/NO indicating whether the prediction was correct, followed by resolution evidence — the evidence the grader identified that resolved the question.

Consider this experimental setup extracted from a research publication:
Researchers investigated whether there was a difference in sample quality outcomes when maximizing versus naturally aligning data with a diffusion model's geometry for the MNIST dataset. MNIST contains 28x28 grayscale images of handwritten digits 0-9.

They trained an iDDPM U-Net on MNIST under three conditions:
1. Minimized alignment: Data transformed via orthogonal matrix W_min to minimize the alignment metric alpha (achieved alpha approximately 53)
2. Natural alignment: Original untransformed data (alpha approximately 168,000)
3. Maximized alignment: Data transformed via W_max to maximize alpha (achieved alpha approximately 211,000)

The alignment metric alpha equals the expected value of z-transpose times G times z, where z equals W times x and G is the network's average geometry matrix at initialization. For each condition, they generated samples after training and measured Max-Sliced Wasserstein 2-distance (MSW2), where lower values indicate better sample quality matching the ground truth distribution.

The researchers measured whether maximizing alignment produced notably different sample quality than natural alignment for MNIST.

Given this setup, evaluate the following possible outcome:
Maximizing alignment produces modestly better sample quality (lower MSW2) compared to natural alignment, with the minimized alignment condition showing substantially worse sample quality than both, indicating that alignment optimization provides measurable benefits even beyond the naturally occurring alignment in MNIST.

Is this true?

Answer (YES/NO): NO